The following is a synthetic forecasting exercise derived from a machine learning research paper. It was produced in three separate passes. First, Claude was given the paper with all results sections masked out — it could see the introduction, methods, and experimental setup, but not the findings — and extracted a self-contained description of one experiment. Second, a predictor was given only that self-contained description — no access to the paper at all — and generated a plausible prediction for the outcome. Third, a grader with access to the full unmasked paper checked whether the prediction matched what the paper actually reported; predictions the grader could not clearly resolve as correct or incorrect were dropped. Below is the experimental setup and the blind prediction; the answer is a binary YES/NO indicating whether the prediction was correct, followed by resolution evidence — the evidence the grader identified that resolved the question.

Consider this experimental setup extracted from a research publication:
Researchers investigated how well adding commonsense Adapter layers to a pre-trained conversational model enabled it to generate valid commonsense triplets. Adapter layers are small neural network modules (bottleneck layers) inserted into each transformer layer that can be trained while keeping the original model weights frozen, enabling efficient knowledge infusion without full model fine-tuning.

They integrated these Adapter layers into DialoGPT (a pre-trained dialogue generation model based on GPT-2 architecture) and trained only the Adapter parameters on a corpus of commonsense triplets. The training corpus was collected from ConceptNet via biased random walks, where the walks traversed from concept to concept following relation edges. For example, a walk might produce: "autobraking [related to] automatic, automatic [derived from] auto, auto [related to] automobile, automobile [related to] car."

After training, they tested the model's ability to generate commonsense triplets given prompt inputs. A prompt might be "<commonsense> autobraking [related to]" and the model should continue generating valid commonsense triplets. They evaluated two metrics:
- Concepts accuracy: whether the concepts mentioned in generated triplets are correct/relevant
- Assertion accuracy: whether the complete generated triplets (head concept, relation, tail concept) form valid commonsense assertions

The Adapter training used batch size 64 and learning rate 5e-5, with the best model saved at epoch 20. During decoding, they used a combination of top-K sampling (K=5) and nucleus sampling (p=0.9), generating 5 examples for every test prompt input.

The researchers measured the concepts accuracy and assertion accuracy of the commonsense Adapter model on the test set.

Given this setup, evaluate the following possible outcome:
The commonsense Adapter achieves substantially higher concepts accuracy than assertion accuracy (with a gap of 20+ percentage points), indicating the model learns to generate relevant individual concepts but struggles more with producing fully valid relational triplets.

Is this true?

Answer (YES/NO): NO